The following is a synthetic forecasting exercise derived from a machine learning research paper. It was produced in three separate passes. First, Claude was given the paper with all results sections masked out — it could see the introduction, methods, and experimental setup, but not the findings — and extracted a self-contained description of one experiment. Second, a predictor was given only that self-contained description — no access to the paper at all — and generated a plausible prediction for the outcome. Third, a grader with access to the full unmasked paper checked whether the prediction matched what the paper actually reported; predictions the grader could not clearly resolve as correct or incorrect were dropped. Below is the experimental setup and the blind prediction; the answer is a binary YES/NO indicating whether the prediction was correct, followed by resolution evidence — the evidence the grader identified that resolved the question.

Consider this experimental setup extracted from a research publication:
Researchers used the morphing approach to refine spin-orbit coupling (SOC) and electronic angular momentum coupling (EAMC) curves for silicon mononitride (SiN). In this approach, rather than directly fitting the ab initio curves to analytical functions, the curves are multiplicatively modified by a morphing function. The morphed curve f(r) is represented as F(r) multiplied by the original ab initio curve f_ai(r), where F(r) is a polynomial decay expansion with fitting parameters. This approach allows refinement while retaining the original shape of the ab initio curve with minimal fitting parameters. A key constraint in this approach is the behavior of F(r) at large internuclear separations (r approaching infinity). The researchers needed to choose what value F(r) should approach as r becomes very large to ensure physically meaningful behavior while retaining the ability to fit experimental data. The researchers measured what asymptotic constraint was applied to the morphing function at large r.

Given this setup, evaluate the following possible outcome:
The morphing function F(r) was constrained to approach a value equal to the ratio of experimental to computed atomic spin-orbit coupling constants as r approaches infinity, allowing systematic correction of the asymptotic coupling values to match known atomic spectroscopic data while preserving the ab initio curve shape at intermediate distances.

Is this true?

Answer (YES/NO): NO